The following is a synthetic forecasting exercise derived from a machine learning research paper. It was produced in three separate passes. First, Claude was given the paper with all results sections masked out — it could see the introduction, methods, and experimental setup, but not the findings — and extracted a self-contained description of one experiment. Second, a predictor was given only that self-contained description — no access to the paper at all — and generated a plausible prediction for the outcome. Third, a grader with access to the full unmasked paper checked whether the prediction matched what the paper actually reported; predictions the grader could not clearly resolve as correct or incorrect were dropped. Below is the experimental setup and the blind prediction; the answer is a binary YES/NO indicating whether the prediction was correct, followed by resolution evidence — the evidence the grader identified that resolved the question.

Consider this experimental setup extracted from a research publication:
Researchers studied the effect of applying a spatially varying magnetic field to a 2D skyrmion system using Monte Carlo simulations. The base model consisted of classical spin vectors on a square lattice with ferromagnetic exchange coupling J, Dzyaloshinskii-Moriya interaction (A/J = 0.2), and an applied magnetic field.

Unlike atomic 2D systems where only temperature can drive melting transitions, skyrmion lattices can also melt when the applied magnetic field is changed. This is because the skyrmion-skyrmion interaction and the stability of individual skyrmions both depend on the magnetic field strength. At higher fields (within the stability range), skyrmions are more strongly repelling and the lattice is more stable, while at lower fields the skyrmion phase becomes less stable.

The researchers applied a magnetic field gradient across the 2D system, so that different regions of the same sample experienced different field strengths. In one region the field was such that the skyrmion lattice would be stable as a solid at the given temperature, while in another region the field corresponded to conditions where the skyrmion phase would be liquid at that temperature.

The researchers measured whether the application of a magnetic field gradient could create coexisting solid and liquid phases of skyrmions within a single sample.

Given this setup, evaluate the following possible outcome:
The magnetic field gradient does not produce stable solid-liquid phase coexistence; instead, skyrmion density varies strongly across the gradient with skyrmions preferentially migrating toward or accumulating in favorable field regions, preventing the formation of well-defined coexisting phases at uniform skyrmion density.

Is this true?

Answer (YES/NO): NO